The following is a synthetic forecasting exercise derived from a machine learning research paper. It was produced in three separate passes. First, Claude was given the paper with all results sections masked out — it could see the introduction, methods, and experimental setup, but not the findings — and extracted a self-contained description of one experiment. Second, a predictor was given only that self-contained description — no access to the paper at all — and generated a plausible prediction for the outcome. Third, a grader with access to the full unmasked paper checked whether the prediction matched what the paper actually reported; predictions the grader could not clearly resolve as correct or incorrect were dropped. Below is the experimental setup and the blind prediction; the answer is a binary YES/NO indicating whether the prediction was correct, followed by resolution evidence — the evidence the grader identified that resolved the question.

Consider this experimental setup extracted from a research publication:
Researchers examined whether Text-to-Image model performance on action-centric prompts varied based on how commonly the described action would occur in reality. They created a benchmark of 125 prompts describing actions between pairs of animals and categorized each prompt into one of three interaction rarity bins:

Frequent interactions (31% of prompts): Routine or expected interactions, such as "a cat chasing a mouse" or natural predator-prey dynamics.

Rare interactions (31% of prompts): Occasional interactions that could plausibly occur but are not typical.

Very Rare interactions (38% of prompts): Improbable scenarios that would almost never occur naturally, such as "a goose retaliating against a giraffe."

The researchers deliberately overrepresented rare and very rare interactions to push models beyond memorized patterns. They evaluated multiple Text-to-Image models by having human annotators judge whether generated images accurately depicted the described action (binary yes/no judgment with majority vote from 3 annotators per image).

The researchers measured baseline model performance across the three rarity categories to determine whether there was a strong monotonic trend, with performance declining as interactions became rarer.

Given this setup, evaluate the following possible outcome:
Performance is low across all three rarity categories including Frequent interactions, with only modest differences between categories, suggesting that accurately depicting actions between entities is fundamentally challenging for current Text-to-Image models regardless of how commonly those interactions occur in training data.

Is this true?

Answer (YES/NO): YES